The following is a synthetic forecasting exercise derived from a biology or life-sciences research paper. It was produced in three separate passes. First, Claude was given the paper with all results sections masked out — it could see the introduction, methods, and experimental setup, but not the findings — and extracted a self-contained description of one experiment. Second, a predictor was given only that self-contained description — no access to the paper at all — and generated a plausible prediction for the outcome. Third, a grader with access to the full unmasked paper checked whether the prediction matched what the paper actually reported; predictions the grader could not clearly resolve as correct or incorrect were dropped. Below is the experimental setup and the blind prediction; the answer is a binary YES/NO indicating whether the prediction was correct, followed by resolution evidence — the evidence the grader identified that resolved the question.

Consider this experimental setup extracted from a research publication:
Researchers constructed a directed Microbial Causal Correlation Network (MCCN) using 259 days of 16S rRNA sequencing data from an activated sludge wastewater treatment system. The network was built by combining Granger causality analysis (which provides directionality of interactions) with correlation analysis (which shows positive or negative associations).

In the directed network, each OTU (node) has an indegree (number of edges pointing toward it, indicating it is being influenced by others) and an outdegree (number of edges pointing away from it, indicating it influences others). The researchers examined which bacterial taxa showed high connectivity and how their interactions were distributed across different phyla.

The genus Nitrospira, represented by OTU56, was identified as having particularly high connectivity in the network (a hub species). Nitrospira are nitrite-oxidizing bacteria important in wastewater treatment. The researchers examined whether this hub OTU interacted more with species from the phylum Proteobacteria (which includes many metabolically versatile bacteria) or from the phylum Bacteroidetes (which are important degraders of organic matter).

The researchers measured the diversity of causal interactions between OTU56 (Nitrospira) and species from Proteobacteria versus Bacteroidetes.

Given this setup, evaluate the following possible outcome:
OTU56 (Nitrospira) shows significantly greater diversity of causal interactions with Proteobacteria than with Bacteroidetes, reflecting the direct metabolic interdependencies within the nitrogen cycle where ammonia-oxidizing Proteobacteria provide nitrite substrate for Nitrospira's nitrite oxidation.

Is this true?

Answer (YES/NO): NO